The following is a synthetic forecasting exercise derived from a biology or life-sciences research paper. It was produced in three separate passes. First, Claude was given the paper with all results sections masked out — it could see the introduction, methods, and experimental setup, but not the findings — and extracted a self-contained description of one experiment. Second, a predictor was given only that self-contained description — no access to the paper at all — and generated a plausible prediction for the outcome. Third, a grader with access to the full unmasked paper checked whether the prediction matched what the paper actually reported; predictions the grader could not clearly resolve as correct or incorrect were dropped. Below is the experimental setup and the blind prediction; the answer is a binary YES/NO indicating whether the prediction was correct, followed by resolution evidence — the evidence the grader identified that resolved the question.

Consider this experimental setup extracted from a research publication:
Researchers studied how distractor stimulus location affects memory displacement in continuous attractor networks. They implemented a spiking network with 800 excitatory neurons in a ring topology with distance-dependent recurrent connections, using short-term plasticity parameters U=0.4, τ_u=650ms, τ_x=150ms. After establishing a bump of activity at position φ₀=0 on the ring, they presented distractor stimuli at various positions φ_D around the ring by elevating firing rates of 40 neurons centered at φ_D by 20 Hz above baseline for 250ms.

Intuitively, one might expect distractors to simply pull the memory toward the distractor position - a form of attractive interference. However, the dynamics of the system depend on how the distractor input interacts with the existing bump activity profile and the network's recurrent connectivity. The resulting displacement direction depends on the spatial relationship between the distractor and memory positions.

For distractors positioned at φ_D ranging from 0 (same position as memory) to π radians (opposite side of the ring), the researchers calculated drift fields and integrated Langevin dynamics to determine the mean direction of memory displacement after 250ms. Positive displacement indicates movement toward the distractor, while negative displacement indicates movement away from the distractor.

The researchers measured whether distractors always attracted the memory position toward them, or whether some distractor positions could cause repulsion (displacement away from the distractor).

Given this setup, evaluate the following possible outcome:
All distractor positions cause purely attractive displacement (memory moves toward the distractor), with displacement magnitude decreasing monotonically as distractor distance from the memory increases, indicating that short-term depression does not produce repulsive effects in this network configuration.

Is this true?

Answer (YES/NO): YES